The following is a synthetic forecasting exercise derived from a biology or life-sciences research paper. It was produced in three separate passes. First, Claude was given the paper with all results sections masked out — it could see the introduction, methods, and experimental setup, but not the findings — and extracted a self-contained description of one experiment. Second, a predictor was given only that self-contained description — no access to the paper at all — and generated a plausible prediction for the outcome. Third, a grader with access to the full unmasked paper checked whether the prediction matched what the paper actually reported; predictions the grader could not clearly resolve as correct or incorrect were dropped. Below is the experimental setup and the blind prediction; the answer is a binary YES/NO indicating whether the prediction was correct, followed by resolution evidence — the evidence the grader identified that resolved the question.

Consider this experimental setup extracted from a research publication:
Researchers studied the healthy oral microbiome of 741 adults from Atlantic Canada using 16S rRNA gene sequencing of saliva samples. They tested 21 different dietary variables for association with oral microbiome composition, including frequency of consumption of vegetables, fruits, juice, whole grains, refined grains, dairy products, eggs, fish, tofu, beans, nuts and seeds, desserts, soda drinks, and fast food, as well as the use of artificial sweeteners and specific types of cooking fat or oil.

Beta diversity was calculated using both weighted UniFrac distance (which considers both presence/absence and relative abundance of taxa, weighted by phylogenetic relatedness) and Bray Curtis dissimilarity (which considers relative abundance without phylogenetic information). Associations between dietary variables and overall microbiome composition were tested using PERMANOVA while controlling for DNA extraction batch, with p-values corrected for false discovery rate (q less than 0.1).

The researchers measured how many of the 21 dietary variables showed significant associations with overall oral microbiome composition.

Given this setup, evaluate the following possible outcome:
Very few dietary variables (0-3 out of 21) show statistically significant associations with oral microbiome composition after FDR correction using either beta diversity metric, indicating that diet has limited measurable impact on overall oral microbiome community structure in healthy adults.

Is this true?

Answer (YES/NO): YES